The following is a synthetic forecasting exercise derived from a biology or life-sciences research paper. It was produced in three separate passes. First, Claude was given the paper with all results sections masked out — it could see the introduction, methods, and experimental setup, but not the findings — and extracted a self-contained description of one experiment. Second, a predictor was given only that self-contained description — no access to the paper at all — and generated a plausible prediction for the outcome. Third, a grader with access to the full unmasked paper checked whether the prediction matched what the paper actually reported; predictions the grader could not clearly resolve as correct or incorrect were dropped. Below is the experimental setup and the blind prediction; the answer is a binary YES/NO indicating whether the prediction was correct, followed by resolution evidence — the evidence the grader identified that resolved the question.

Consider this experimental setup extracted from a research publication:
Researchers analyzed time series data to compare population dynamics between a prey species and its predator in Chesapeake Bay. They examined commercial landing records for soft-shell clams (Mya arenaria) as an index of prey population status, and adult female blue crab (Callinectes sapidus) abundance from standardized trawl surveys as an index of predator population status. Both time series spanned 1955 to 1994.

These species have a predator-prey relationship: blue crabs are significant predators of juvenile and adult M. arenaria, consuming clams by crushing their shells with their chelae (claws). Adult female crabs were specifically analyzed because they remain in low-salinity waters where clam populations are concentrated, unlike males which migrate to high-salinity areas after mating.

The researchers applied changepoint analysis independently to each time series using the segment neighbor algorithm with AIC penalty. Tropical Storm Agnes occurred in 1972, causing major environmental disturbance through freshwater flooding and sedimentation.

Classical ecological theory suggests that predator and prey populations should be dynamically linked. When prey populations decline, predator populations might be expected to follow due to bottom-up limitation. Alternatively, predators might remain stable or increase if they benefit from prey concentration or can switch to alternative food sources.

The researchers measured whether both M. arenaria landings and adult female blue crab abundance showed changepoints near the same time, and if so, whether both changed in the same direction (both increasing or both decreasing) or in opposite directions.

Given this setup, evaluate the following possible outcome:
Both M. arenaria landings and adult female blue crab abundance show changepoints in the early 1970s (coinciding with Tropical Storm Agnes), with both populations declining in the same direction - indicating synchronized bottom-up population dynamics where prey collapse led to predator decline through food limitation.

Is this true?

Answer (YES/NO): NO